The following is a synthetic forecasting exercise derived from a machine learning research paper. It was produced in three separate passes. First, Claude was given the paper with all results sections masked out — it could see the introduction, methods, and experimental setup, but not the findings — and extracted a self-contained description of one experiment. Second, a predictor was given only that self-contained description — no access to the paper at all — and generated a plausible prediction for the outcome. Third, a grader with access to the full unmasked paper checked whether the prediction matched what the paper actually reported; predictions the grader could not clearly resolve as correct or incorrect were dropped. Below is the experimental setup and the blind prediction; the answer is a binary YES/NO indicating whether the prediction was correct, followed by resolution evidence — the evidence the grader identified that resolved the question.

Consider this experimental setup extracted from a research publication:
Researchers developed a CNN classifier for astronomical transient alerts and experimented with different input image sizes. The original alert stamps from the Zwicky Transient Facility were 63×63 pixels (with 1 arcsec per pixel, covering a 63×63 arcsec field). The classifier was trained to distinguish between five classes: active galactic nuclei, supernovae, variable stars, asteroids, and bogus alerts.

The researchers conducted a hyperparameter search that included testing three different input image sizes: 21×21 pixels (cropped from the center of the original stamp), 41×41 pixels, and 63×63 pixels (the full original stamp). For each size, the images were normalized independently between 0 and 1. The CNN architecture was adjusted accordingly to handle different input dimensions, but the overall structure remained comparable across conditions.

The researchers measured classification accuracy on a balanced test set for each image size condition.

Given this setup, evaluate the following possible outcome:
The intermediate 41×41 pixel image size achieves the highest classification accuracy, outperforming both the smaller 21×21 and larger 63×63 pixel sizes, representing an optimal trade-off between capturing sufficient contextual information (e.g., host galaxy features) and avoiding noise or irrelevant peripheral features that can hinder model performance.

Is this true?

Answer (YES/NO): NO